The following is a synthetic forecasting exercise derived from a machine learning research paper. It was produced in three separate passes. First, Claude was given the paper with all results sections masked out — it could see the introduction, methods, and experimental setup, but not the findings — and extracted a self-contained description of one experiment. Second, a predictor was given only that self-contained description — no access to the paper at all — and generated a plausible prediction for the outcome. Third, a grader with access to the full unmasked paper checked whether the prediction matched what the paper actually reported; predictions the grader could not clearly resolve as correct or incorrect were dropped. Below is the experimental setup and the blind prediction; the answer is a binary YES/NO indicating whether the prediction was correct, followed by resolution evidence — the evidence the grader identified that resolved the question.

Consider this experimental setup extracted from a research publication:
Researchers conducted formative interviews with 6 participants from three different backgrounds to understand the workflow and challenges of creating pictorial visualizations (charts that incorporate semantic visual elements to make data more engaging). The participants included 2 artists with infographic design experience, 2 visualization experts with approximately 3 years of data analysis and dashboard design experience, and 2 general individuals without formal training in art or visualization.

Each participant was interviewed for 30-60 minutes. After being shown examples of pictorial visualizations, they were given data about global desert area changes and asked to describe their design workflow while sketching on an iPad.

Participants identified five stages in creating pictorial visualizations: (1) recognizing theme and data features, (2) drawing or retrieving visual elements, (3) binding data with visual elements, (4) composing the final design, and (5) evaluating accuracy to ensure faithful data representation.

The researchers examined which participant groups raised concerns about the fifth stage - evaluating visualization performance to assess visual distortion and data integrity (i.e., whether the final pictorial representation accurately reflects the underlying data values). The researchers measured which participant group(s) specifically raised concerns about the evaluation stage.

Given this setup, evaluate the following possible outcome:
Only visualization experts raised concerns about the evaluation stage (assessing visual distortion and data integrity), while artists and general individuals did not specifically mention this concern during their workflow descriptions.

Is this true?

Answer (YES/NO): YES